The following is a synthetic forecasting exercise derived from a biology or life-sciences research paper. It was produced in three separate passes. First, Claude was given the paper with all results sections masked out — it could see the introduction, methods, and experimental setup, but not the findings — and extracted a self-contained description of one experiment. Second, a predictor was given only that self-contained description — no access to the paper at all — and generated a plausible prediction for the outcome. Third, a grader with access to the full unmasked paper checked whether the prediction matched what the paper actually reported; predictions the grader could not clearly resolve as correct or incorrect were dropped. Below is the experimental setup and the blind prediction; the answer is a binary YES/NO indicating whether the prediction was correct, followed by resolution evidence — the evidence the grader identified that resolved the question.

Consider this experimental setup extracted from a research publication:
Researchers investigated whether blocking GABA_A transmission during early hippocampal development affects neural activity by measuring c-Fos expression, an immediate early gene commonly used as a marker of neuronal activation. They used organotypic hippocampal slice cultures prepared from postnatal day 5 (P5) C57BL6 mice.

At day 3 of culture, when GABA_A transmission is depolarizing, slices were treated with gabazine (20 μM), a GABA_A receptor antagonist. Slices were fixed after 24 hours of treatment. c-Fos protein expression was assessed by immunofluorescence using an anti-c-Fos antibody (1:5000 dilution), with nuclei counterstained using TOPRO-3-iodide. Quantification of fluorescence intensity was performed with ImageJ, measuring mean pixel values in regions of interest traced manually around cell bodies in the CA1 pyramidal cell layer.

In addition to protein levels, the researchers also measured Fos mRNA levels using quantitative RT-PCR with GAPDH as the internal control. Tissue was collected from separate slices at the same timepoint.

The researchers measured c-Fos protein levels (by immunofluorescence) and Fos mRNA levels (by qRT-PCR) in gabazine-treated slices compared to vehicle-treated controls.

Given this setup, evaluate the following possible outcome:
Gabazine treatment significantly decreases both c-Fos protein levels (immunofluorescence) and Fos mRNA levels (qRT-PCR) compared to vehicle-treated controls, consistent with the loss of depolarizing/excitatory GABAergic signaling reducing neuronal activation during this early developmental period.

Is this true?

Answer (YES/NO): NO